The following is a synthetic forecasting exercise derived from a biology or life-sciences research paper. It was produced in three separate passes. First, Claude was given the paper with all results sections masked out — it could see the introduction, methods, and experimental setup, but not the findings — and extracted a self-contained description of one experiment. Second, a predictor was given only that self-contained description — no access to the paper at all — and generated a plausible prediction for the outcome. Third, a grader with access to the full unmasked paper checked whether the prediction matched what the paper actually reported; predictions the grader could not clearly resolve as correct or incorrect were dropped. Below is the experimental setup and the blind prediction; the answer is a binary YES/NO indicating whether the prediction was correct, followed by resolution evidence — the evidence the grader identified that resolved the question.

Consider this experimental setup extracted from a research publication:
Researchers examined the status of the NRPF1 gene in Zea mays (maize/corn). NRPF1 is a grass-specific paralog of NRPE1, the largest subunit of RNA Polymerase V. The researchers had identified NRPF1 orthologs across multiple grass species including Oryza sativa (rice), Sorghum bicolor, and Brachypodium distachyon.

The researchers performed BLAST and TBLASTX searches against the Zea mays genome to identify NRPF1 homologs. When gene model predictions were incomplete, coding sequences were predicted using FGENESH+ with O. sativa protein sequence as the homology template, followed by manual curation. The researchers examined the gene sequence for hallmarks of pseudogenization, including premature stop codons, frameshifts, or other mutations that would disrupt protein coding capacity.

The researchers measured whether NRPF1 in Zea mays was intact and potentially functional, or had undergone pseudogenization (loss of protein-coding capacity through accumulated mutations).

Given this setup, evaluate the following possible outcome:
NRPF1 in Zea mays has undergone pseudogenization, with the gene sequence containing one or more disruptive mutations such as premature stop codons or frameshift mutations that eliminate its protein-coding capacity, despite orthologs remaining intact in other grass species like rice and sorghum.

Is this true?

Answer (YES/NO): YES